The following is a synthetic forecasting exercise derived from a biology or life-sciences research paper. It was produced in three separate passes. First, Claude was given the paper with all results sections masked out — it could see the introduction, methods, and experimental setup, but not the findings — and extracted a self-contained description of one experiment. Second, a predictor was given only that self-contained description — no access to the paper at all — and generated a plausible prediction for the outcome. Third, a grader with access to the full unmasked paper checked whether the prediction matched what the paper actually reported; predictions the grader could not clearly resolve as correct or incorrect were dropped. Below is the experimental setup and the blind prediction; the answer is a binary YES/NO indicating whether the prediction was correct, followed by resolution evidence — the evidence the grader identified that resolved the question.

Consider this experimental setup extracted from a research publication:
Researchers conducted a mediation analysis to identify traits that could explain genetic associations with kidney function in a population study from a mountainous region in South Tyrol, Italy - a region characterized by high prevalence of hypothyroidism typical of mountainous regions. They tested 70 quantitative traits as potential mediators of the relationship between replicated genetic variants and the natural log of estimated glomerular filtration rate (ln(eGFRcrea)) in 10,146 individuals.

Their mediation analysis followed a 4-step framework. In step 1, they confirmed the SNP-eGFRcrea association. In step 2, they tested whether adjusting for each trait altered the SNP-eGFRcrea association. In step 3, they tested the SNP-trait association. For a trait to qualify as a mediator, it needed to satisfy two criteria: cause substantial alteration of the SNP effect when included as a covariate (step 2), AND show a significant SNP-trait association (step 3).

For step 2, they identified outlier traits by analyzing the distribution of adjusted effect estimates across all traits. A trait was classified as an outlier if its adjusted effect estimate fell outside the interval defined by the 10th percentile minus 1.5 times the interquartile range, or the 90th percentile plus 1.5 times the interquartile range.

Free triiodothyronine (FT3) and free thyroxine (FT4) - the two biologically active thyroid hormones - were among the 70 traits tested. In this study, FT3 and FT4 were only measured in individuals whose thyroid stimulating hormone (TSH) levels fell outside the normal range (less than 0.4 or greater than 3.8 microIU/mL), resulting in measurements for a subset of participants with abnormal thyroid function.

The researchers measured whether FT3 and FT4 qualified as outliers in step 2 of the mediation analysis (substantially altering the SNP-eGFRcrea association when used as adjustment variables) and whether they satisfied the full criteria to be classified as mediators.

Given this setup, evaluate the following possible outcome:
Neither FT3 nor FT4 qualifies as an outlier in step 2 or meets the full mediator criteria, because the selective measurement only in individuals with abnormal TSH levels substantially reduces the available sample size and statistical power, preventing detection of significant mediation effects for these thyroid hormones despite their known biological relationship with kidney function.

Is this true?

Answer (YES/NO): NO